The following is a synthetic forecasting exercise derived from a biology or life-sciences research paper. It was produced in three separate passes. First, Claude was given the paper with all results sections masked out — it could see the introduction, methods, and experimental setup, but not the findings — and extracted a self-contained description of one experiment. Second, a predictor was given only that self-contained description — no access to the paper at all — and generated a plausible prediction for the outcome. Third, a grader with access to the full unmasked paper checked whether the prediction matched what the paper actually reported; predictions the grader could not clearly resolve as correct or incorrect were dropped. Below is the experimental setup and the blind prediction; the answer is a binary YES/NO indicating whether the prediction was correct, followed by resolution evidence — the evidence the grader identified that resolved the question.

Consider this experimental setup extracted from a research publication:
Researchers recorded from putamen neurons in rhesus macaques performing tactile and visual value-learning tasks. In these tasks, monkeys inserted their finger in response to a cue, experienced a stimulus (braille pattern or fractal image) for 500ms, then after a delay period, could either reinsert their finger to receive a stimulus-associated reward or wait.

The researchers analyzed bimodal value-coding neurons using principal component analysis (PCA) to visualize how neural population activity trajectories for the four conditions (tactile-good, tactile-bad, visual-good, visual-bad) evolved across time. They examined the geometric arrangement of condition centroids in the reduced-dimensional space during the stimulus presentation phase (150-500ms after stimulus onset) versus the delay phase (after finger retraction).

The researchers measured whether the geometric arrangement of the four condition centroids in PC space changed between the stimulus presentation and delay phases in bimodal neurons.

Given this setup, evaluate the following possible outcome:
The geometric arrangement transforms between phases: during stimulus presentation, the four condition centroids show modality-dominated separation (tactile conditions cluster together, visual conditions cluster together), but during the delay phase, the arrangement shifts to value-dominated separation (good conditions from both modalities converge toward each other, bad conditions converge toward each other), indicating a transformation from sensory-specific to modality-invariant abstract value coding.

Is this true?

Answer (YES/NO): NO